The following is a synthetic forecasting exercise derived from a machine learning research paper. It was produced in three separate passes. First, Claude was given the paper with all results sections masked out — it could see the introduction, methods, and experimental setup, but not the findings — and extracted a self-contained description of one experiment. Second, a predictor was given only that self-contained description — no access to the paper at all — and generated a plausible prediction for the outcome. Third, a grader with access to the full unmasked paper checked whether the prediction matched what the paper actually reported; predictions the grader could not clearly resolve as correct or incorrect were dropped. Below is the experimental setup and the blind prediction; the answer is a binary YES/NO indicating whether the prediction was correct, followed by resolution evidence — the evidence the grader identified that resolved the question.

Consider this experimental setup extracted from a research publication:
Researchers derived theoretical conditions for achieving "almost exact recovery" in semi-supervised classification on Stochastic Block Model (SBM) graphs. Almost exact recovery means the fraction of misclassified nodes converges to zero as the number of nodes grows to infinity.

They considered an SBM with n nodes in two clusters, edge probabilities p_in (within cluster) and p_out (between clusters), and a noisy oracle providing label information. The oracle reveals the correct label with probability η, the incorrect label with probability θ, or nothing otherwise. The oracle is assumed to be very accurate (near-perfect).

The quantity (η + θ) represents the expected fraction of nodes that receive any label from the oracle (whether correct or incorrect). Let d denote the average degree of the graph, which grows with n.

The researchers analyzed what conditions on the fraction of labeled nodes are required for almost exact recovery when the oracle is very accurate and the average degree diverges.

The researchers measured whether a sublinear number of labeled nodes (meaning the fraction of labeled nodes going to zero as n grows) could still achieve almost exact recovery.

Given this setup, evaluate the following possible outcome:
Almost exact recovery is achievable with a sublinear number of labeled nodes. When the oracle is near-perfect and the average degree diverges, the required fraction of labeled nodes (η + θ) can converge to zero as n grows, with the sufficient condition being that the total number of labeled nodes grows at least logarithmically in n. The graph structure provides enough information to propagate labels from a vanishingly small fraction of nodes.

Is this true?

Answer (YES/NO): NO